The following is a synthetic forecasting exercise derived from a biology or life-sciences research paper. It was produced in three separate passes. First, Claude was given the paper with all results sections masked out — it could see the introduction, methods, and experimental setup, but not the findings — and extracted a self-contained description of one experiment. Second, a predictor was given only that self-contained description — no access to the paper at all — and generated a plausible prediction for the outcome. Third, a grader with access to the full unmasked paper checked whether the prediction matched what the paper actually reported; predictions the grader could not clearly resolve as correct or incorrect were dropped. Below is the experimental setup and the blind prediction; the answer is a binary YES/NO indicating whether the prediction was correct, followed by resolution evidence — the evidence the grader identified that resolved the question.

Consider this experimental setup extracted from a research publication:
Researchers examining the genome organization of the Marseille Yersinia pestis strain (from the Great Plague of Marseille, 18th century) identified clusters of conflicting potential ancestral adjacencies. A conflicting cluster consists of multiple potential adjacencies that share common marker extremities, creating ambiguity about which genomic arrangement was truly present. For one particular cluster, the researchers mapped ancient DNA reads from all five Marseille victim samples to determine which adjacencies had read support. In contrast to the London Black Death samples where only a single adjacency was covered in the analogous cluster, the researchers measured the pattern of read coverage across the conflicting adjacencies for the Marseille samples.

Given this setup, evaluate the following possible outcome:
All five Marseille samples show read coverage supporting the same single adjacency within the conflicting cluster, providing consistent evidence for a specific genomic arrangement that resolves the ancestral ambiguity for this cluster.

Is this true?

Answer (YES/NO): NO